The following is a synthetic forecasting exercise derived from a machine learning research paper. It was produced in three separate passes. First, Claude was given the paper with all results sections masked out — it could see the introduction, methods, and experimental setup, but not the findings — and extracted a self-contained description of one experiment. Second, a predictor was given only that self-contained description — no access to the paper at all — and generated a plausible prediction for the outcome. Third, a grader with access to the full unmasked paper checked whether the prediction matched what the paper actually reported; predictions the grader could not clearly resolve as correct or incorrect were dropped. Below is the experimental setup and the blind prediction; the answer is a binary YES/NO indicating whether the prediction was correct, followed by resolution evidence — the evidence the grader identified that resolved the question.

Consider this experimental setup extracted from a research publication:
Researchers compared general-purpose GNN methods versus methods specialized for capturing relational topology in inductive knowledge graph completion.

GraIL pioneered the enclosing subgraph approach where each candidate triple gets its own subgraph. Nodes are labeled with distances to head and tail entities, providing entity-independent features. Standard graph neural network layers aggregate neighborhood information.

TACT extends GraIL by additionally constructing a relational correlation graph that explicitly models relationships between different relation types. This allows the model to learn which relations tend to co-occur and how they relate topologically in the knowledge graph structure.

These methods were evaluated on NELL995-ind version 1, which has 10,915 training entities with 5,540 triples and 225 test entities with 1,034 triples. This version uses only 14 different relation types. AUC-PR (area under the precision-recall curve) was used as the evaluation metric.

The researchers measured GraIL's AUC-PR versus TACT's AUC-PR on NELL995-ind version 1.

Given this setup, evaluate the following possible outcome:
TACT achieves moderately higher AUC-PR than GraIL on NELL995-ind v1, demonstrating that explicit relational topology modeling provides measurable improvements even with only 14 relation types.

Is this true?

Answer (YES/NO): NO